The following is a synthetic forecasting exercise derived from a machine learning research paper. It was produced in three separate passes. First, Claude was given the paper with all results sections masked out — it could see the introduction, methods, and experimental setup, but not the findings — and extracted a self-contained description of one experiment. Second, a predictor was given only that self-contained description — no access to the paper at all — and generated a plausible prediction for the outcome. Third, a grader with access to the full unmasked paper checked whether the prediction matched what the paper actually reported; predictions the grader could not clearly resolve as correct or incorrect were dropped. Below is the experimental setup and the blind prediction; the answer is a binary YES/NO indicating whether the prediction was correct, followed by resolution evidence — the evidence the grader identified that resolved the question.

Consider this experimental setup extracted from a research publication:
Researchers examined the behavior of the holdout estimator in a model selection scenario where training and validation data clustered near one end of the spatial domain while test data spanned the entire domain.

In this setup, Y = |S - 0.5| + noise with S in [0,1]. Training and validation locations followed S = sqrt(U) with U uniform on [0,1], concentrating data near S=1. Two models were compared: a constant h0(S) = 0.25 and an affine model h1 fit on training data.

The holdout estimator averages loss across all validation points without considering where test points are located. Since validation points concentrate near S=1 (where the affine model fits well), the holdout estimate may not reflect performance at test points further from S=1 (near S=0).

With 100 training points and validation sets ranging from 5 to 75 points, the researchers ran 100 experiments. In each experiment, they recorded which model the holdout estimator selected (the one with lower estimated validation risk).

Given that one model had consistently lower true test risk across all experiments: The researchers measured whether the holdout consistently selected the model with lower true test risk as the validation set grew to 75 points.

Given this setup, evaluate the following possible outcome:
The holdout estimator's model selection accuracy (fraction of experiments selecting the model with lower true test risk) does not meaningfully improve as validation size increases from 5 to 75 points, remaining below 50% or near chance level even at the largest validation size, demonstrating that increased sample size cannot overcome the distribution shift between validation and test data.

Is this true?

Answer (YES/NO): NO